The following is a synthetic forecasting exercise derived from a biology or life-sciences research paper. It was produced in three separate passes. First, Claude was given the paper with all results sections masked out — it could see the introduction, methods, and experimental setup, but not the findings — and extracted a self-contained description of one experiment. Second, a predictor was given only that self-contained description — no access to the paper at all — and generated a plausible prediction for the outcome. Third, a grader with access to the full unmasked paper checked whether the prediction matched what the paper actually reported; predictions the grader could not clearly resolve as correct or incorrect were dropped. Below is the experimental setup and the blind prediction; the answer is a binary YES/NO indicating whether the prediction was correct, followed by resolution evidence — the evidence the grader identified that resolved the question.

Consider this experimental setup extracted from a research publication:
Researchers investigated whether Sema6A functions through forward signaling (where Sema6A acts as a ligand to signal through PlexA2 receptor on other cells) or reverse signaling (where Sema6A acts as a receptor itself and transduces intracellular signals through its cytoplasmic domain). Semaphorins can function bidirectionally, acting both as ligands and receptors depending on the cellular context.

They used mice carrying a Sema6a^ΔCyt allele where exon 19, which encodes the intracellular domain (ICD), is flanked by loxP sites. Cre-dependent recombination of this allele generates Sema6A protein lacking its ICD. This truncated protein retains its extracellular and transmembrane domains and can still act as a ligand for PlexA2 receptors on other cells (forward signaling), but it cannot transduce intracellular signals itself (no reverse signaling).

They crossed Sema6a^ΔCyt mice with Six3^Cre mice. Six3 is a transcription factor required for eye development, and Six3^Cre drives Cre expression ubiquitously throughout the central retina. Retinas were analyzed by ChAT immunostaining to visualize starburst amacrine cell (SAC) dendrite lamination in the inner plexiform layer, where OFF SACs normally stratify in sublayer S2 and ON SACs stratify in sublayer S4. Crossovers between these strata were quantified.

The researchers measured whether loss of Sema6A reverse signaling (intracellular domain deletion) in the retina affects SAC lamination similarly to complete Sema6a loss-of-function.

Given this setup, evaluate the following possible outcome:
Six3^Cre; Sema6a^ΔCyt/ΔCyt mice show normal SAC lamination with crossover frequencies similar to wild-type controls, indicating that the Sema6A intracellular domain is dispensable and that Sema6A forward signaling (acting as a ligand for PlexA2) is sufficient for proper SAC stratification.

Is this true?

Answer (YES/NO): YES